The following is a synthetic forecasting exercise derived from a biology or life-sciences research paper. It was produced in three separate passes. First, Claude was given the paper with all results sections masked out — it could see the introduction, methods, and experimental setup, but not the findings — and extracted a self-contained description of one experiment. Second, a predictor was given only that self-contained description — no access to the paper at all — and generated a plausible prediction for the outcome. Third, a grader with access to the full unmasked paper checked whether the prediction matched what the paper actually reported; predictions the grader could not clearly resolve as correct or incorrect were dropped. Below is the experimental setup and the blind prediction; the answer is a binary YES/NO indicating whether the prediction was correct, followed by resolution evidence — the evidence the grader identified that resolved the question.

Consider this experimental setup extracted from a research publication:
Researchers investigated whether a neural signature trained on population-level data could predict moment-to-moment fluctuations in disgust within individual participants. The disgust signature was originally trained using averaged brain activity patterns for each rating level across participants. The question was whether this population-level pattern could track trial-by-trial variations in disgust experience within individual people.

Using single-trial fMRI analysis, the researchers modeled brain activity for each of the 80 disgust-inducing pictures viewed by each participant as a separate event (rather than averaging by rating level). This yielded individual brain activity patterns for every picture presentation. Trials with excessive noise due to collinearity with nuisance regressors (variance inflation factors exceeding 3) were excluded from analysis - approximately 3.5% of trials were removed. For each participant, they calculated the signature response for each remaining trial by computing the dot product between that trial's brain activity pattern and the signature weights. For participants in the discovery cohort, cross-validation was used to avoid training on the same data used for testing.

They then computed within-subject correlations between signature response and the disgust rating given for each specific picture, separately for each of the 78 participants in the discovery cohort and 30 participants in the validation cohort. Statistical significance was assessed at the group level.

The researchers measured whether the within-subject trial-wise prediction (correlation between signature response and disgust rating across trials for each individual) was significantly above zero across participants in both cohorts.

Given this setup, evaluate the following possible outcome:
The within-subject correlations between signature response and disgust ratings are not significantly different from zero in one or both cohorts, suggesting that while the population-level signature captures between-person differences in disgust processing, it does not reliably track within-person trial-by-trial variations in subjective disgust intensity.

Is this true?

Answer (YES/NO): NO